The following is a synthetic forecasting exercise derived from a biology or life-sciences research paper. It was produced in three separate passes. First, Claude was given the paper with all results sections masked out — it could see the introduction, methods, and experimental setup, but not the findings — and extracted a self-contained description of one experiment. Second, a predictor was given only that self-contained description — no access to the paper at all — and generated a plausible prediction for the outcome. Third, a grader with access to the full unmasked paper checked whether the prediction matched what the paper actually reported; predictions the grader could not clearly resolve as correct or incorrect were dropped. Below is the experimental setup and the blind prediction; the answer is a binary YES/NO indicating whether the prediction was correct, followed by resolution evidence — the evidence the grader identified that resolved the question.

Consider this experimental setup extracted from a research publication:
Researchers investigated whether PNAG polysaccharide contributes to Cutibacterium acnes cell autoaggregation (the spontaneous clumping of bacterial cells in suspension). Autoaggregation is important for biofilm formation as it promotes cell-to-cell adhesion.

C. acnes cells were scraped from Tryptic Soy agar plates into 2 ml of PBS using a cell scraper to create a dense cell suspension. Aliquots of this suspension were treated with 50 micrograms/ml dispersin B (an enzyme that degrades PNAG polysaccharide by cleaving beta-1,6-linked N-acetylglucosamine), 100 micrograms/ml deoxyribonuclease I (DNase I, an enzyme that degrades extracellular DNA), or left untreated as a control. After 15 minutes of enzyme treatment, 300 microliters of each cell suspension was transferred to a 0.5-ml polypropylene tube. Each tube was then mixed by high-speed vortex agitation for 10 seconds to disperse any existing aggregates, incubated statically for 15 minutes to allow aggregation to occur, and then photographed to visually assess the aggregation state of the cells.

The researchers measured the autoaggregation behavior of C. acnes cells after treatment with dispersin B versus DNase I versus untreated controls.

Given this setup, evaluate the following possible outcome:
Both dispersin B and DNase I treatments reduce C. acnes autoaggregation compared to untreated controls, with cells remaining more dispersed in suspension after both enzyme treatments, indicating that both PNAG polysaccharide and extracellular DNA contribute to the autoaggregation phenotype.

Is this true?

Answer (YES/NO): NO